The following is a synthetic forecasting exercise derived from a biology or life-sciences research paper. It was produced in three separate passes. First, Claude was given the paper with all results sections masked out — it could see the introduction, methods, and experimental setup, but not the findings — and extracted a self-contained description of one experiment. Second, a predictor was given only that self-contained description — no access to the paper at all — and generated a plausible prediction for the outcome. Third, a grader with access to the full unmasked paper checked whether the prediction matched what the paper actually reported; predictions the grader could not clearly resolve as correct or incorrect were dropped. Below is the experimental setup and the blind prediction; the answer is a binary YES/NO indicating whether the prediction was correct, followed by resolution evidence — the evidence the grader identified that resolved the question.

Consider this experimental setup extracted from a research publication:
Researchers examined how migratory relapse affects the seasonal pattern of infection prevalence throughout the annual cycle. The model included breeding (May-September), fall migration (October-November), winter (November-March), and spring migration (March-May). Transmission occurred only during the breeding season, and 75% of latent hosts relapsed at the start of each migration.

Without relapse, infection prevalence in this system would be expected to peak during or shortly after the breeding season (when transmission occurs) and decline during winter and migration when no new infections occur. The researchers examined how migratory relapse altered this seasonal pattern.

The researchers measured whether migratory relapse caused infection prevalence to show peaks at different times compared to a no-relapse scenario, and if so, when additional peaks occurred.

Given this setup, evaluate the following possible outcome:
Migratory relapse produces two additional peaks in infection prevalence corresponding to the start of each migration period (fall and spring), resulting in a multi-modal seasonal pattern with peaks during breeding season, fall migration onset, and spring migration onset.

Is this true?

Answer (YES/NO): NO